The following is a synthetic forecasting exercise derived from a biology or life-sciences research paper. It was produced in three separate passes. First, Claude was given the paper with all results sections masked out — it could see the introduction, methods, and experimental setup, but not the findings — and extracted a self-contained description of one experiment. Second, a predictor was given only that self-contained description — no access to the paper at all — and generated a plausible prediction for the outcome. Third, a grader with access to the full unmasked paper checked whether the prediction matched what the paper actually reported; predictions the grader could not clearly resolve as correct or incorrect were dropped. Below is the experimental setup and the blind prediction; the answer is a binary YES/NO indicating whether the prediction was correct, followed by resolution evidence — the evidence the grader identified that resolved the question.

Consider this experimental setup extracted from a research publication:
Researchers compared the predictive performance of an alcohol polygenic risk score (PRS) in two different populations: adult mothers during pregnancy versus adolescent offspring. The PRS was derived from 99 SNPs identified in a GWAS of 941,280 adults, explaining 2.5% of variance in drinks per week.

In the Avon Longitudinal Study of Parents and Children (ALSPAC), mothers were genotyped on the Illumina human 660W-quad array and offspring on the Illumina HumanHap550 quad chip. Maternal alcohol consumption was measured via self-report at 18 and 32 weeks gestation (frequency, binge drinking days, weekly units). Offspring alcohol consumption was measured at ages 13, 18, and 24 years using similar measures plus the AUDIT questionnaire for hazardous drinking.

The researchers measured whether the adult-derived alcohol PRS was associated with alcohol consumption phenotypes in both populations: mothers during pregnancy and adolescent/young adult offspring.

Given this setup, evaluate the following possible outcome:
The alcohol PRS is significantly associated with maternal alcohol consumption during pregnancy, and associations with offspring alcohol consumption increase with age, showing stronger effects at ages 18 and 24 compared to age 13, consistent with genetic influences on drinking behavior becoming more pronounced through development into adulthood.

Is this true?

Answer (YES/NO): NO